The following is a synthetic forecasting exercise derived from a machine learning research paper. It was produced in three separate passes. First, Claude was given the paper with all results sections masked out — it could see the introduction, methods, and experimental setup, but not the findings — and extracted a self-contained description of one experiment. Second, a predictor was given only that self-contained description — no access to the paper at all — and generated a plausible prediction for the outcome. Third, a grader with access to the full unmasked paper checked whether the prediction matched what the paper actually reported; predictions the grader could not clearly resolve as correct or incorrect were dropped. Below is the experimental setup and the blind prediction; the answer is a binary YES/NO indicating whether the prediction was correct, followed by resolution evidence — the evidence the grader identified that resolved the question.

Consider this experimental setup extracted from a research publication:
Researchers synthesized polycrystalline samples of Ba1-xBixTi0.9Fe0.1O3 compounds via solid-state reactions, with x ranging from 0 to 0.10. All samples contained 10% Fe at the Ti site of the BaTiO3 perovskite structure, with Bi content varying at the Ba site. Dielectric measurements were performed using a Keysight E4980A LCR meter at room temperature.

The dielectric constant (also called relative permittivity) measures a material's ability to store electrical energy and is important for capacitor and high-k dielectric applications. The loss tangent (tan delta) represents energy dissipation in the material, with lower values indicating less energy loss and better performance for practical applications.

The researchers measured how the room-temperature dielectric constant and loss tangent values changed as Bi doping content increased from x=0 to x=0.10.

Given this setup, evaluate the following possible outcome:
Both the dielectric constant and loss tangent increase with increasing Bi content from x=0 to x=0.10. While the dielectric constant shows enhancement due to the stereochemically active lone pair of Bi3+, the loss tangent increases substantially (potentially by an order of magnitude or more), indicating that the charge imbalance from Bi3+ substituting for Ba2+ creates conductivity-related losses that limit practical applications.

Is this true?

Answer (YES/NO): NO